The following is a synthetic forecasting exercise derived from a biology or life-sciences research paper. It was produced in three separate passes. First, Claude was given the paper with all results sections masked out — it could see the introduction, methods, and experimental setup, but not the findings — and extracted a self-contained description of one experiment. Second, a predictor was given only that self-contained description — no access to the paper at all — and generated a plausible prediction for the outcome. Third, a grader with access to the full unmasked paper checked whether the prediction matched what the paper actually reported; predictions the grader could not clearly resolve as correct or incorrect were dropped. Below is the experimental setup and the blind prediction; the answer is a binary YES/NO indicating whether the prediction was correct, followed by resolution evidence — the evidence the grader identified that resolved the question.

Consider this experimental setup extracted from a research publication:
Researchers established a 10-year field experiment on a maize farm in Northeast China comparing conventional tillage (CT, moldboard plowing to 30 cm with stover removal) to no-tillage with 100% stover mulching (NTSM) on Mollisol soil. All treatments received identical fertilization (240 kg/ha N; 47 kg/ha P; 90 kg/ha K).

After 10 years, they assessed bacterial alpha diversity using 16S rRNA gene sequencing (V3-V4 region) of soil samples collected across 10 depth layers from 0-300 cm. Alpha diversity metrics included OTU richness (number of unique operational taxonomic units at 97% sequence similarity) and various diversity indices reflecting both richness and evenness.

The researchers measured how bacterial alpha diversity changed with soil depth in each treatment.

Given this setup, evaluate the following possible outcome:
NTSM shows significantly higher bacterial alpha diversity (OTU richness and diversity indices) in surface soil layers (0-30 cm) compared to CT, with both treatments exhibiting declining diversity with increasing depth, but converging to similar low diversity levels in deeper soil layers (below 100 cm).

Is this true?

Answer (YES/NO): NO